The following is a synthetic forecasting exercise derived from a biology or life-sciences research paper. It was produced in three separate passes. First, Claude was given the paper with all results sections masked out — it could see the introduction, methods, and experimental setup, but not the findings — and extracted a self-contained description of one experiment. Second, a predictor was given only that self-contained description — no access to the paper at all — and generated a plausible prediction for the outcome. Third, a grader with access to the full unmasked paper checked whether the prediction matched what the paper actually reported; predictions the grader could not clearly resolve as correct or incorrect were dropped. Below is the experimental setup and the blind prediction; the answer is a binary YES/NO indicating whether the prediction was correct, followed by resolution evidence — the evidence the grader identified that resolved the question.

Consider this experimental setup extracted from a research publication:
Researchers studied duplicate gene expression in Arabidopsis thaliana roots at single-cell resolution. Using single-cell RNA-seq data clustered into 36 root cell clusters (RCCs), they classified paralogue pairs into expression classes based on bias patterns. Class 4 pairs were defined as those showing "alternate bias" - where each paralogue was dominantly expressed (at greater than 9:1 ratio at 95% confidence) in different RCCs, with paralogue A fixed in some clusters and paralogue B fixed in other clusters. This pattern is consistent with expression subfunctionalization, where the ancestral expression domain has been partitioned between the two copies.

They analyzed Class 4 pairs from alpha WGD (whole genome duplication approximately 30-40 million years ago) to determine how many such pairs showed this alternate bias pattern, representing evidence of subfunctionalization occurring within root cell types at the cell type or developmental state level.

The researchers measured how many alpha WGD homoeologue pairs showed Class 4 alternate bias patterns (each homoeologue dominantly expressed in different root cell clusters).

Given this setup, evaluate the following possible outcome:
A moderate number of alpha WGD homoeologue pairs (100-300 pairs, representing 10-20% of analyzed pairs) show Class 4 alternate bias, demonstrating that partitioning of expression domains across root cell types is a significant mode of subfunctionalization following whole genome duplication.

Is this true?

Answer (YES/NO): NO